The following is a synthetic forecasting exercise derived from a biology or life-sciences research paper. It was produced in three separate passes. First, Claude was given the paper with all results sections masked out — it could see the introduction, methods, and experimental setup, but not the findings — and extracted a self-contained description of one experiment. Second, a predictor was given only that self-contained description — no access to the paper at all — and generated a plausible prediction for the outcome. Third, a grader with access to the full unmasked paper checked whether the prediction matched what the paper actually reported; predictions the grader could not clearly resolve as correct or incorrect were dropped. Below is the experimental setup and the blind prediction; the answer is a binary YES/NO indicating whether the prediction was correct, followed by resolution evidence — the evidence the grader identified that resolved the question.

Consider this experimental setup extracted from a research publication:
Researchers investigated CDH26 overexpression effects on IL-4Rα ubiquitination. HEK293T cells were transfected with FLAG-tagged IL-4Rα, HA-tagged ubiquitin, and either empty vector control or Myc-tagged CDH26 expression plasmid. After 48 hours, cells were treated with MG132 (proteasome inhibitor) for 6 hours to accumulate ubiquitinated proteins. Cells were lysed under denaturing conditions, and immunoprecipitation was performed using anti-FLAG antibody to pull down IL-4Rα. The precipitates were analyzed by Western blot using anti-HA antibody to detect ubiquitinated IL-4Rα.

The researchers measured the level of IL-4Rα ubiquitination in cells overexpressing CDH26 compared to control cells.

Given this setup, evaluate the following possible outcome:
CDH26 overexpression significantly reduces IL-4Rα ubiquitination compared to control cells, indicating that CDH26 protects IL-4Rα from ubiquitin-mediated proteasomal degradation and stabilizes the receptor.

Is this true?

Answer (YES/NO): YES